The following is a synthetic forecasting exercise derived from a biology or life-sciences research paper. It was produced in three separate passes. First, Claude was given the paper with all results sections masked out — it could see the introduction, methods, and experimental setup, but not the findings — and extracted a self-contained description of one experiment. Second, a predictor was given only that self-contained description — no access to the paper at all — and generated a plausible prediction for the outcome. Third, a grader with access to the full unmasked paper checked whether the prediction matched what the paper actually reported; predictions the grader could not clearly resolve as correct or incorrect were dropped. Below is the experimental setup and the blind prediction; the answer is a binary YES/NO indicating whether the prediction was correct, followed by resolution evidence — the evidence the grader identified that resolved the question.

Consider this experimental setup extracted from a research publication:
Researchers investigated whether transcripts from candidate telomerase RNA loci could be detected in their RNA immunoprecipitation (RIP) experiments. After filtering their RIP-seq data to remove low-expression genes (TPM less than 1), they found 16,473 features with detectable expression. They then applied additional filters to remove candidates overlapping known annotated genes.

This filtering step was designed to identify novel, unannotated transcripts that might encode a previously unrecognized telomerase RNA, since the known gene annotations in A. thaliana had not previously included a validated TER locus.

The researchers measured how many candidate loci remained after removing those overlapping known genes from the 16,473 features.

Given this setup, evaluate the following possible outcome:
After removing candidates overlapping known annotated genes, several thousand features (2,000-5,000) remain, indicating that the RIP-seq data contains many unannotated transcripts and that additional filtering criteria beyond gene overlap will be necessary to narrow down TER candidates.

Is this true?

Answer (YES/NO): NO